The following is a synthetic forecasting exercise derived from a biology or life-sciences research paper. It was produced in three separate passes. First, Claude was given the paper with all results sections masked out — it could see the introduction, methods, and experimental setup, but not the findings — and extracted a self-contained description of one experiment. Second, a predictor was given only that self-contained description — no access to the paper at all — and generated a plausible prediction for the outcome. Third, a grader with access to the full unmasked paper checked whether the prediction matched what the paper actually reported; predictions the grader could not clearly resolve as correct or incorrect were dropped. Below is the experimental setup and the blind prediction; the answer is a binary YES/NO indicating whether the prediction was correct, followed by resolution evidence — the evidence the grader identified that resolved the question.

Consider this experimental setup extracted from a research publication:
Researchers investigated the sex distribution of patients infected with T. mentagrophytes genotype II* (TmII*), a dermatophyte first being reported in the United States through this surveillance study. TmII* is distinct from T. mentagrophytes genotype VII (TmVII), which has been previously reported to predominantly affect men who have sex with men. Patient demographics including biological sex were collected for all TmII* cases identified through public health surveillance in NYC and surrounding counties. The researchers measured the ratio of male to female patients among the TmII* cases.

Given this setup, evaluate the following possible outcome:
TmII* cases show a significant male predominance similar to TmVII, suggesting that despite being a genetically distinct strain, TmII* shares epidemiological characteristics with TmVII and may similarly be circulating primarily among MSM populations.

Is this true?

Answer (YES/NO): NO